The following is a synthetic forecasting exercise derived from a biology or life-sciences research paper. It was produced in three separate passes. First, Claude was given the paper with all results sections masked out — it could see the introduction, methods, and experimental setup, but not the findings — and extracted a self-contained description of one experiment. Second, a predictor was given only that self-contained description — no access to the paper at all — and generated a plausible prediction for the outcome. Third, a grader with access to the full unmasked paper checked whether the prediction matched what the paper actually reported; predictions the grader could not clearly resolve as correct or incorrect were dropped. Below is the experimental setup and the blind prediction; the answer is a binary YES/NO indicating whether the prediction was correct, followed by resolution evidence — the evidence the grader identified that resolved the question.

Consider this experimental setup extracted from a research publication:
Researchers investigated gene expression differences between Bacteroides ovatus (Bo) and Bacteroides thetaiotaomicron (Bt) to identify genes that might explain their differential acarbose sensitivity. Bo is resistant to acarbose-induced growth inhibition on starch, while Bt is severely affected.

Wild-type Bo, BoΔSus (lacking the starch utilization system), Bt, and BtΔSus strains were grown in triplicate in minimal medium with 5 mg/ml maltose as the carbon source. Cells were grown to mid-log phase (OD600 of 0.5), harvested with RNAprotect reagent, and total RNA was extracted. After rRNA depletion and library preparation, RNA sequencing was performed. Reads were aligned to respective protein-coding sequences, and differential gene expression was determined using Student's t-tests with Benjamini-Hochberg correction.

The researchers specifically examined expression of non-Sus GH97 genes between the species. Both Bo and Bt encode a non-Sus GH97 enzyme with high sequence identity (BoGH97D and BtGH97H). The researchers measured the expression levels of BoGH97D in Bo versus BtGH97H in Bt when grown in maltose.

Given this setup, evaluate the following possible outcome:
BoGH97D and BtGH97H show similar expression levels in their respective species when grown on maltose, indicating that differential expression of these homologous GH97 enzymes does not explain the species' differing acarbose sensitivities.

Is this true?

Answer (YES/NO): NO